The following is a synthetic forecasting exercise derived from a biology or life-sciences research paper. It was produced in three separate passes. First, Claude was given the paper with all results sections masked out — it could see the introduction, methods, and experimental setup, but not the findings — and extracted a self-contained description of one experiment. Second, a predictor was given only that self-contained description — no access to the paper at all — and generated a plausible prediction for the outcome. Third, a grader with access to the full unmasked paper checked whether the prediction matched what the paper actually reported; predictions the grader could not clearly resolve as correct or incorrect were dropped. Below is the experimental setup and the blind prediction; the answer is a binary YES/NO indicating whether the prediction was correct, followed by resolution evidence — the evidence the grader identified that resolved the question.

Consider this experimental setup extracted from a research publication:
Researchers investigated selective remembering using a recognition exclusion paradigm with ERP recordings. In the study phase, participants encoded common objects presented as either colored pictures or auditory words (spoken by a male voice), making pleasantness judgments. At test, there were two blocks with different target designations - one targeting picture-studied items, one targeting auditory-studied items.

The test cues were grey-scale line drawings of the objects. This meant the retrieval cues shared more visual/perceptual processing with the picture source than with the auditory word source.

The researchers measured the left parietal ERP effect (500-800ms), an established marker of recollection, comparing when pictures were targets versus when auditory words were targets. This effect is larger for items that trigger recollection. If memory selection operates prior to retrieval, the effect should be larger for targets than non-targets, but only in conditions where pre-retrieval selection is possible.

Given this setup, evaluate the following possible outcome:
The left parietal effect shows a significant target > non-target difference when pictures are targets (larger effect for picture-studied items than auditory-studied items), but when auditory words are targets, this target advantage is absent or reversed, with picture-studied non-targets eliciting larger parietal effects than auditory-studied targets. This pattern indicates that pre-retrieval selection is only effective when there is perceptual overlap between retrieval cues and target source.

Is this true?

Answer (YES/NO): YES